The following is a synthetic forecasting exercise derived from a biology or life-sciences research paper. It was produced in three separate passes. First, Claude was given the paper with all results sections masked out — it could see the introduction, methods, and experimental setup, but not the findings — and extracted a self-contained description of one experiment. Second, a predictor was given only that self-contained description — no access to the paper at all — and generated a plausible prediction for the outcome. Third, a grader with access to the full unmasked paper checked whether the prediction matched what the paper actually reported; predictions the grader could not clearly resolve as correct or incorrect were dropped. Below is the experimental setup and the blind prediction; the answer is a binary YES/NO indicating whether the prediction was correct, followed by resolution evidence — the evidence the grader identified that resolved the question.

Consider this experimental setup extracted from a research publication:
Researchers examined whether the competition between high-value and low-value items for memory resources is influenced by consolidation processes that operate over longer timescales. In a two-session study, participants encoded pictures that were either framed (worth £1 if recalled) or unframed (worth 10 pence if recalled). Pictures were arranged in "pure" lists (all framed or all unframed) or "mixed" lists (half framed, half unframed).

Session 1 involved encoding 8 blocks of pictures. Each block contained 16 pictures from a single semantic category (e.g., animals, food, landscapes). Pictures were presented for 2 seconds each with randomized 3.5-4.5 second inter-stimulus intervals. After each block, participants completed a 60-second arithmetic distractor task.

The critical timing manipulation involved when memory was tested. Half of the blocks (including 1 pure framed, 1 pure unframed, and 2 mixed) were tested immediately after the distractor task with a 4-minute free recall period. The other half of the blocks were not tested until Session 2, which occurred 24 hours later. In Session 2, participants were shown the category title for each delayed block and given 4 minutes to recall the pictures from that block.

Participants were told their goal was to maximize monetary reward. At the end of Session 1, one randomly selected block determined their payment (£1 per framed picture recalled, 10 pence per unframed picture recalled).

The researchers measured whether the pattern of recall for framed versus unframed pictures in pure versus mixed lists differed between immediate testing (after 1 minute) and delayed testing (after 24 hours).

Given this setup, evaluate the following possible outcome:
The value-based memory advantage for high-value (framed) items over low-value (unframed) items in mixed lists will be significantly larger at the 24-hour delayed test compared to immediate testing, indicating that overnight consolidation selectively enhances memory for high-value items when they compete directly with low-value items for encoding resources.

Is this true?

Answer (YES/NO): NO